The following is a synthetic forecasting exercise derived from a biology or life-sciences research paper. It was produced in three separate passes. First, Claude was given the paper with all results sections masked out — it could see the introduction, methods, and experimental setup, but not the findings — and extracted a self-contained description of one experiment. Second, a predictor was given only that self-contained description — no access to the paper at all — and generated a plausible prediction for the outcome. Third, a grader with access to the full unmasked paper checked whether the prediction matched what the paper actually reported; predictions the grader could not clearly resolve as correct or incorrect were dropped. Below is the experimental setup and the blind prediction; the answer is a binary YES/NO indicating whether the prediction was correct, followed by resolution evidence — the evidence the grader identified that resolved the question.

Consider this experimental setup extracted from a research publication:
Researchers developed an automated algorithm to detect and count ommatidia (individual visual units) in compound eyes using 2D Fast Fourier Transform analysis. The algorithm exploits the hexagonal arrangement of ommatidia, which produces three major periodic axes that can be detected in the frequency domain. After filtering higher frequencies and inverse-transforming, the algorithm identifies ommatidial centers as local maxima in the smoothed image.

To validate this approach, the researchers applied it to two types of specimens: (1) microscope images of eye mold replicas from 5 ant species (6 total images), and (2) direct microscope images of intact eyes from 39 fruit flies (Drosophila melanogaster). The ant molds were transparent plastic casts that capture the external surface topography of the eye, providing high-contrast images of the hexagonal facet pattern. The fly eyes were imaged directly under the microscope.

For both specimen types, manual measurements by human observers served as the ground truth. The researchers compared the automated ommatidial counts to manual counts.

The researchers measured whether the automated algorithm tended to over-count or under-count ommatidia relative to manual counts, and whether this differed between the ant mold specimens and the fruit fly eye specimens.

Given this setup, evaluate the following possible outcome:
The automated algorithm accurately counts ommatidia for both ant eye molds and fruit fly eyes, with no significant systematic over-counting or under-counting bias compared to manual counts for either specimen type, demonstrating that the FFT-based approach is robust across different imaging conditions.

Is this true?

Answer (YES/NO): NO